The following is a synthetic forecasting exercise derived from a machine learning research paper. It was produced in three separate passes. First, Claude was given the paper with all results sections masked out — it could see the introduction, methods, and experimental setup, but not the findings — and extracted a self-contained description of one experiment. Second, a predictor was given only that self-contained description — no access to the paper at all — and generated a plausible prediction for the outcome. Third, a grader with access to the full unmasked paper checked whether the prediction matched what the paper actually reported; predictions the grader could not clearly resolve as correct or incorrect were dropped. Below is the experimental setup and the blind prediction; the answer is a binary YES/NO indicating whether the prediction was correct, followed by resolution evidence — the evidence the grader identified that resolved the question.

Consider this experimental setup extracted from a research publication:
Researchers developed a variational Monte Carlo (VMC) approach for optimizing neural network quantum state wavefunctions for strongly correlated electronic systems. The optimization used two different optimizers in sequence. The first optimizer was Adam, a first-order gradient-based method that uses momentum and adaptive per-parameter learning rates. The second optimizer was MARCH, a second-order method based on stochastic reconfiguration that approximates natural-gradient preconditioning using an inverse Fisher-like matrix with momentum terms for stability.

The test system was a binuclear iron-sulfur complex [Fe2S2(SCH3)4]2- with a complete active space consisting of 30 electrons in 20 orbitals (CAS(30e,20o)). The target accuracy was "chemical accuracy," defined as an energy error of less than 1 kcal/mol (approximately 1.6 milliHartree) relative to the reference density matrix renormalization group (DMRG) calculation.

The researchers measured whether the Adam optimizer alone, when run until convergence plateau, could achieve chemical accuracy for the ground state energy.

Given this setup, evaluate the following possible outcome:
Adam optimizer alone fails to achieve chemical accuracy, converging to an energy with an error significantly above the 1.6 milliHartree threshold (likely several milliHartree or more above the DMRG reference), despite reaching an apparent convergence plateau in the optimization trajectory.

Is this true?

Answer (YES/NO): YES